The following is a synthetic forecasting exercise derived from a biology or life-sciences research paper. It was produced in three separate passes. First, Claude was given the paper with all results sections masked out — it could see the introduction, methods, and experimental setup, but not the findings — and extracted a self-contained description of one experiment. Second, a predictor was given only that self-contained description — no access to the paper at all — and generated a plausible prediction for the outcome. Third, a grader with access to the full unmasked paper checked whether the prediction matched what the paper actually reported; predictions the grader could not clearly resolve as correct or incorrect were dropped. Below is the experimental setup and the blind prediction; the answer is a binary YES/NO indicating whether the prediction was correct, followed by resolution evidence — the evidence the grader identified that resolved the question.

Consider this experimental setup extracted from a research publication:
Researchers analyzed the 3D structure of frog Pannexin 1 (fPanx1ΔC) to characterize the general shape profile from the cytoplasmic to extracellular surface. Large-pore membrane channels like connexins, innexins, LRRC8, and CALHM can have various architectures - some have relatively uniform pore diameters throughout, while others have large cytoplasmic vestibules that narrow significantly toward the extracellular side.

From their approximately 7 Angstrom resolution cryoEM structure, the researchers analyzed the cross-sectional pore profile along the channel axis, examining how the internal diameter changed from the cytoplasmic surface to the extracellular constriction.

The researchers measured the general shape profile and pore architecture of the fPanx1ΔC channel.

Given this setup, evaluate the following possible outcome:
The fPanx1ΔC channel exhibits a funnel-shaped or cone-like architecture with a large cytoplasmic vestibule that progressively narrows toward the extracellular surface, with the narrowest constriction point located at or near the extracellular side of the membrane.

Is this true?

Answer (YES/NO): YES